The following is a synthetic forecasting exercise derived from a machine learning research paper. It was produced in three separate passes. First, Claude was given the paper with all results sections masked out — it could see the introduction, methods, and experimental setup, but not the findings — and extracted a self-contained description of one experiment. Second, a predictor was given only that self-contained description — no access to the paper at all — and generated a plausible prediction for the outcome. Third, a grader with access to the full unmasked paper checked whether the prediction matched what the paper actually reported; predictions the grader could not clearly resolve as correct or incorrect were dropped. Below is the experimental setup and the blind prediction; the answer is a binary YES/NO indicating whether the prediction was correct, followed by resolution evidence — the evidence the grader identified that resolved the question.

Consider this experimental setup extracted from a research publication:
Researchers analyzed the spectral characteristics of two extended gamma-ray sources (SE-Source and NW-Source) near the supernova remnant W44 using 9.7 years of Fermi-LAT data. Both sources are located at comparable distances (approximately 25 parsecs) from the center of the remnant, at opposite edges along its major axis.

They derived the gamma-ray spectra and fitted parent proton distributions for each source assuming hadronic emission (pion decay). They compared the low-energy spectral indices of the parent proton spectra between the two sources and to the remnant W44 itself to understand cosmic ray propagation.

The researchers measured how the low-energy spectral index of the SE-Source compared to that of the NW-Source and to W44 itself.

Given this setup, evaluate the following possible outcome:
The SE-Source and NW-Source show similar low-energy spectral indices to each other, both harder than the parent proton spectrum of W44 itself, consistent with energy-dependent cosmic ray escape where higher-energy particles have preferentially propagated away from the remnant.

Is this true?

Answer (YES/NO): NO